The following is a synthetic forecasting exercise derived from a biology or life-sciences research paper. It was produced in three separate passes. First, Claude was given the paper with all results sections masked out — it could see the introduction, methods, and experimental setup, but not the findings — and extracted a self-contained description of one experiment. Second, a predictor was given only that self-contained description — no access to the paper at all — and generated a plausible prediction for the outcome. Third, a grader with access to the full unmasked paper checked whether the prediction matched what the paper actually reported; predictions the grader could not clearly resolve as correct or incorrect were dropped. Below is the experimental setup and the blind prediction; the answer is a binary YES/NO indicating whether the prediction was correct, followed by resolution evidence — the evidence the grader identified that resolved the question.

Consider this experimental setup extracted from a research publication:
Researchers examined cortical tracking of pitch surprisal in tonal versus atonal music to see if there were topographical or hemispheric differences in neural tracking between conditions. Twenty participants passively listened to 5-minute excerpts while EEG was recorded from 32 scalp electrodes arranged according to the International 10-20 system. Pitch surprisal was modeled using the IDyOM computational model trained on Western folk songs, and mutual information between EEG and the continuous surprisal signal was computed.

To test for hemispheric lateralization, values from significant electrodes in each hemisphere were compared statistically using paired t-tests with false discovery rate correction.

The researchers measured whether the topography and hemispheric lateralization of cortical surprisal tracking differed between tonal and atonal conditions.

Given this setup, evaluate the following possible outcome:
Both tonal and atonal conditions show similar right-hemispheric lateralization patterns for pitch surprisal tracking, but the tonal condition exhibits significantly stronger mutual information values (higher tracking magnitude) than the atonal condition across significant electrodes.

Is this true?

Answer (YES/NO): NO